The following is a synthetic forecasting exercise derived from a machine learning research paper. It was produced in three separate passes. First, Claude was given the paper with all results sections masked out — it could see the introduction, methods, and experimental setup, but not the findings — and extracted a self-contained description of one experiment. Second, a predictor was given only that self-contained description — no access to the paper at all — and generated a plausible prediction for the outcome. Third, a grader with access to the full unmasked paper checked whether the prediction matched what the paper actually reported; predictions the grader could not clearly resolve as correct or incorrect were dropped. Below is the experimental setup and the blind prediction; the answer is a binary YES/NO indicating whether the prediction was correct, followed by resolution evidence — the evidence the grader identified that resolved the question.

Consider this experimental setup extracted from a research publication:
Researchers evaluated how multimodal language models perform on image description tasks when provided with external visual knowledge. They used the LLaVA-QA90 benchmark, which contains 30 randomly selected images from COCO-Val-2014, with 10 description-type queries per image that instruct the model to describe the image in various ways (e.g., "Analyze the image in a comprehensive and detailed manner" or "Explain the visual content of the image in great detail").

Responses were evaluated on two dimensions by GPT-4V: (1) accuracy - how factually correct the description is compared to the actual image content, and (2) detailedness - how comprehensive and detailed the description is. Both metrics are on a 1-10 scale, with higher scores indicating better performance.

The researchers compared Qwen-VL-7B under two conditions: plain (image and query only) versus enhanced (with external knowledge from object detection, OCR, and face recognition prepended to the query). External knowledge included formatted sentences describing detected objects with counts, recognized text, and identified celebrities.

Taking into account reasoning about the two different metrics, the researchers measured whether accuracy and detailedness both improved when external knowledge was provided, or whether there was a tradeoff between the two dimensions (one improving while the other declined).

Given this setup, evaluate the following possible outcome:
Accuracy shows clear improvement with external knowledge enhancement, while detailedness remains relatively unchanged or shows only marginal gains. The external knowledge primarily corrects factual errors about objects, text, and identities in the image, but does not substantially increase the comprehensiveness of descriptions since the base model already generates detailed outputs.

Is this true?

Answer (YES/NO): NO